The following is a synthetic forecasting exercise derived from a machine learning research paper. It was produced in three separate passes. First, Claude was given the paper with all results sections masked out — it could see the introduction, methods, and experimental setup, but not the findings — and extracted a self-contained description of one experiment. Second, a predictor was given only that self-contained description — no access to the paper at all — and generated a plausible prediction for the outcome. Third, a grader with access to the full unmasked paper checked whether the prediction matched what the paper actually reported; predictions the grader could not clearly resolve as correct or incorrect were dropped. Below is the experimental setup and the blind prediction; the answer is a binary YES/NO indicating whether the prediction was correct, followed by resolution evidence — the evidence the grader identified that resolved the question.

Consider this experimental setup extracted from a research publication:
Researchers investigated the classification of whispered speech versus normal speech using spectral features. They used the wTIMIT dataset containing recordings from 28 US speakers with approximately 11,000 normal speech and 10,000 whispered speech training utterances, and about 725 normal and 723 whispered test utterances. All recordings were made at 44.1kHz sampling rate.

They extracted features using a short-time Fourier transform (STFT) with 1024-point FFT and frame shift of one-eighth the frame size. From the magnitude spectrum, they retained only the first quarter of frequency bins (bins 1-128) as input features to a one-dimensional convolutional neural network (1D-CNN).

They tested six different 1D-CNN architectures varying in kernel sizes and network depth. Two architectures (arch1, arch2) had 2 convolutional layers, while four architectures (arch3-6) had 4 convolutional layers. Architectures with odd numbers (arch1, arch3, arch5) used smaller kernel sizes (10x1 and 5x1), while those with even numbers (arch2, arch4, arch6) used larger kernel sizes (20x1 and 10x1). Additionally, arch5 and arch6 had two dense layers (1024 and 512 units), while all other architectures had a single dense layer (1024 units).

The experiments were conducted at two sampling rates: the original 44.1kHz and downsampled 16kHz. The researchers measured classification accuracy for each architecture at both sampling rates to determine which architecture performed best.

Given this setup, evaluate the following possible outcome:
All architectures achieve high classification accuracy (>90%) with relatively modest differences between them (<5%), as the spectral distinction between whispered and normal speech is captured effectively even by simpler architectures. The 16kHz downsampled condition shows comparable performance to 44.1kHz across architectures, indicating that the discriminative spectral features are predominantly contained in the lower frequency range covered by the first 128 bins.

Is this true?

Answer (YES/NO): NO